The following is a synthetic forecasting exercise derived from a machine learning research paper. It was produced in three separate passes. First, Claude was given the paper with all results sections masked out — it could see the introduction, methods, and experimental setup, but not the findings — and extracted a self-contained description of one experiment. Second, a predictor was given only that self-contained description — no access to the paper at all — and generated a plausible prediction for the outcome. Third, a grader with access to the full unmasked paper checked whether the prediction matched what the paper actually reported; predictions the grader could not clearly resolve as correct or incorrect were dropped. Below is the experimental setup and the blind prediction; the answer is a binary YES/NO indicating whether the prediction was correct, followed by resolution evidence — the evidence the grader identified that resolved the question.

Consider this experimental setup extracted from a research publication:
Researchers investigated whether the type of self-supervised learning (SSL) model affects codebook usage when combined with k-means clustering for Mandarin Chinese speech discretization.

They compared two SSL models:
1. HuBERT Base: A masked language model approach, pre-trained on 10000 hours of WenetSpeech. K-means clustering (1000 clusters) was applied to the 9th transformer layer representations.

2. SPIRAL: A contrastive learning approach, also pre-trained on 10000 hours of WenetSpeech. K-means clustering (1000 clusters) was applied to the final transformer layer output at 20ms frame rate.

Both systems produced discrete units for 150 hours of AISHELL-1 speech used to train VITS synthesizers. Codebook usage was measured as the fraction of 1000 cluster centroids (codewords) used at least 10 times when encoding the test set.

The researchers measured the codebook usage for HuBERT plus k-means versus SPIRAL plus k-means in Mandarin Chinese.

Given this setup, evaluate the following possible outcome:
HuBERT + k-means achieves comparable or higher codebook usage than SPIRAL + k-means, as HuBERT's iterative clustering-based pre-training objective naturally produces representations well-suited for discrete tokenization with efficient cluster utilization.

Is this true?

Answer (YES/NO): YES